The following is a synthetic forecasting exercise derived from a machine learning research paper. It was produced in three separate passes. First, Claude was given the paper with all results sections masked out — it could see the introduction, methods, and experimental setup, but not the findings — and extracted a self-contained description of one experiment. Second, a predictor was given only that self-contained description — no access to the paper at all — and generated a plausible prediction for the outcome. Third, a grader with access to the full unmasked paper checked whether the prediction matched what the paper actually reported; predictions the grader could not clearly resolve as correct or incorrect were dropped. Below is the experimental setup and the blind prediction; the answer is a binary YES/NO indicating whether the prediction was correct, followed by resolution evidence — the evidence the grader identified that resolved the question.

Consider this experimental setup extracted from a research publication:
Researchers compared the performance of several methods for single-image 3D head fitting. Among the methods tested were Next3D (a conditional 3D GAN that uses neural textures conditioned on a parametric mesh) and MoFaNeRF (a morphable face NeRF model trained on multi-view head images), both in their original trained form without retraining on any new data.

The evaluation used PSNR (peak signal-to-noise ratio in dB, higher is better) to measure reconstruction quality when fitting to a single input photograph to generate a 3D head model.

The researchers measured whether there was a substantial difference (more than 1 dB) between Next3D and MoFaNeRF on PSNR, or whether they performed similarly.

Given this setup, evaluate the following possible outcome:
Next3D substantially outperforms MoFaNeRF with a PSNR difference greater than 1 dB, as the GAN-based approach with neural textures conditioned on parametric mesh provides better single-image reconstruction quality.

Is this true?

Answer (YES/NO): NO